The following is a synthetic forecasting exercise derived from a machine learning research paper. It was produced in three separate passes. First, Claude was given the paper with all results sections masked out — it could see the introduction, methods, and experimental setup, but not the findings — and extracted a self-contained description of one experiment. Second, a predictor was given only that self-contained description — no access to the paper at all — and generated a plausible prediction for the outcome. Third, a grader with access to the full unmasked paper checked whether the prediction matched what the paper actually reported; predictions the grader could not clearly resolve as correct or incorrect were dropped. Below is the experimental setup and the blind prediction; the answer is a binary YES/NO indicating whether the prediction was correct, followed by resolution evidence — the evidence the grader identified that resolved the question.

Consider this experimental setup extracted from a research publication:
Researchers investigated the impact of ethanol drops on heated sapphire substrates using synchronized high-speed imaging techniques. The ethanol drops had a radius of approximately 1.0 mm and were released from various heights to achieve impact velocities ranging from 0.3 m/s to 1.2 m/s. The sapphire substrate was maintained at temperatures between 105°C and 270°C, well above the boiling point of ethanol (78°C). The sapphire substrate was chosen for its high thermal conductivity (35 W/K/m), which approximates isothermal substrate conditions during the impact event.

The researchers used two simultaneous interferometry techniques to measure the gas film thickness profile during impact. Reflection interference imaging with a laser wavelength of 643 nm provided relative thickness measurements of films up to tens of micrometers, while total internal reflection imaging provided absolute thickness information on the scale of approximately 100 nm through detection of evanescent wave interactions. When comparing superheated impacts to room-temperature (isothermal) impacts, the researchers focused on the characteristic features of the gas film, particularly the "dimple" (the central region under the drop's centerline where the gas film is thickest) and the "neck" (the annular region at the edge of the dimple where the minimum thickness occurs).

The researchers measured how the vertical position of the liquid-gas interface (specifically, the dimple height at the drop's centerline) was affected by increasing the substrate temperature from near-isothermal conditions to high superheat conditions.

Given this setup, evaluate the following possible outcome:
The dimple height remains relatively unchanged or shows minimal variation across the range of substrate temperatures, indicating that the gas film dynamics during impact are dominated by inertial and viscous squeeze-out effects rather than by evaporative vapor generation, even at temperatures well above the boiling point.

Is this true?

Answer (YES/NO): YES